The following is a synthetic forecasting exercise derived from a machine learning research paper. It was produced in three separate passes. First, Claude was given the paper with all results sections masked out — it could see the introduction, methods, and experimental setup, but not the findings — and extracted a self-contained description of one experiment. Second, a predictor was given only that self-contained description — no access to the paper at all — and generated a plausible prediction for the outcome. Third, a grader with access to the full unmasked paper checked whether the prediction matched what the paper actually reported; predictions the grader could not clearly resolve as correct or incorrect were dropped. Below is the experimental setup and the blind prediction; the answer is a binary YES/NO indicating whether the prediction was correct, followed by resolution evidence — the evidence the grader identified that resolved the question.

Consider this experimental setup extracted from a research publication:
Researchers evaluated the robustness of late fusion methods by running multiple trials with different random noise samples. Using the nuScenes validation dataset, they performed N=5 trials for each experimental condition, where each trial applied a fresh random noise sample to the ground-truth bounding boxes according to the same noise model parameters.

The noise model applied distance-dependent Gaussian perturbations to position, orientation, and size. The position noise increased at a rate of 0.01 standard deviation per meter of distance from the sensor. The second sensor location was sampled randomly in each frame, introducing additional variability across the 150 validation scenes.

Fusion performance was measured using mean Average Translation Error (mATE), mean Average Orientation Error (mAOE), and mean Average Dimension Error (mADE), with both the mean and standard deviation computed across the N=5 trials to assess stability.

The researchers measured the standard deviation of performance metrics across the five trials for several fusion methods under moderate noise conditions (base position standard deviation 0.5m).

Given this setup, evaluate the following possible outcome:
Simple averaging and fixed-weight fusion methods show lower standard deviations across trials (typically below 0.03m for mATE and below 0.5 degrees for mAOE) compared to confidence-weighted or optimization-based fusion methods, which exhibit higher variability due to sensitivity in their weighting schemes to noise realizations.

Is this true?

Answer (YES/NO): NO